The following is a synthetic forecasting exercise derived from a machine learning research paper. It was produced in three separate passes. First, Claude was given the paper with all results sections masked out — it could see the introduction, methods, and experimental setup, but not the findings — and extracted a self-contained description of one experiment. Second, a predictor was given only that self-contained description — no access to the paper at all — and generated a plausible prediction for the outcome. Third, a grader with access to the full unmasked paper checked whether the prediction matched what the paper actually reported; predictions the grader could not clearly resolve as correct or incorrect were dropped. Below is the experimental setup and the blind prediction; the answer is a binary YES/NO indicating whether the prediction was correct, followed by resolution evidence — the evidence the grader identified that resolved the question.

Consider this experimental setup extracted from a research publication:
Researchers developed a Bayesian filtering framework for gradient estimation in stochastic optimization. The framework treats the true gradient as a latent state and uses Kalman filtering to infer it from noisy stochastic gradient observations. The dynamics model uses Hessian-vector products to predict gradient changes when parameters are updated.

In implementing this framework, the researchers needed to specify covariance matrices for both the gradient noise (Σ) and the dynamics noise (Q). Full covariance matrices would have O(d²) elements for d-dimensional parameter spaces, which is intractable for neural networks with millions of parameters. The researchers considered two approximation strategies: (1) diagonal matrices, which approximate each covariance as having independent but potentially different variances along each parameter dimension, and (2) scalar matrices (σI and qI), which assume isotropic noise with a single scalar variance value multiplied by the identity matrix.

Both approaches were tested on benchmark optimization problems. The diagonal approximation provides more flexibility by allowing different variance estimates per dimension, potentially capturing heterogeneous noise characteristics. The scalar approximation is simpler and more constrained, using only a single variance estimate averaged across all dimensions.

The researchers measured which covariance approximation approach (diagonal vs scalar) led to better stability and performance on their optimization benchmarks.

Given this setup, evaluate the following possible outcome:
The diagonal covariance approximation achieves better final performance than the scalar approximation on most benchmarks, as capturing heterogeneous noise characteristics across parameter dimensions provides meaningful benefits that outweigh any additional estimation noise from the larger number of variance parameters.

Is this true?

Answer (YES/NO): NO